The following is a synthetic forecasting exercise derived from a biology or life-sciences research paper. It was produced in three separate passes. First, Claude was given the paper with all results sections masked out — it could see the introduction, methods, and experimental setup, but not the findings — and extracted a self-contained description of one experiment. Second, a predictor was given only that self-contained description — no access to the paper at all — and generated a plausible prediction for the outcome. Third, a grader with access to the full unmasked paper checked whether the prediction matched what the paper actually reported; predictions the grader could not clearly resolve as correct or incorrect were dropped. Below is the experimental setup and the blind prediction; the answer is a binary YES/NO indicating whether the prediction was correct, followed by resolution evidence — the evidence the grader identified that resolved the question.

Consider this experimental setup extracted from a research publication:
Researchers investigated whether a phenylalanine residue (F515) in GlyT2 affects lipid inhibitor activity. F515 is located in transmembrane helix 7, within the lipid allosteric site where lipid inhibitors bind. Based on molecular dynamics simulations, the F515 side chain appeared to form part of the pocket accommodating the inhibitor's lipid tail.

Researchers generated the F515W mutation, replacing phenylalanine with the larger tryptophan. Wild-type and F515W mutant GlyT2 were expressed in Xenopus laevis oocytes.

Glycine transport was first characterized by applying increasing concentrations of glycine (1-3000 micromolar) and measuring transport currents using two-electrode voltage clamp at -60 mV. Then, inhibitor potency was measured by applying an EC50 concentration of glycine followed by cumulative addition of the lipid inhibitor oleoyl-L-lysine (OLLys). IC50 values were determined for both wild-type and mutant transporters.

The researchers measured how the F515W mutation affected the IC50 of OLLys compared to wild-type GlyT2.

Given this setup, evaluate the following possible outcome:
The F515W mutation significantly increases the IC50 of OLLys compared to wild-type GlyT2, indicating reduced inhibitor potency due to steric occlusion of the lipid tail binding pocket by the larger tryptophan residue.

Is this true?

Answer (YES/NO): NO